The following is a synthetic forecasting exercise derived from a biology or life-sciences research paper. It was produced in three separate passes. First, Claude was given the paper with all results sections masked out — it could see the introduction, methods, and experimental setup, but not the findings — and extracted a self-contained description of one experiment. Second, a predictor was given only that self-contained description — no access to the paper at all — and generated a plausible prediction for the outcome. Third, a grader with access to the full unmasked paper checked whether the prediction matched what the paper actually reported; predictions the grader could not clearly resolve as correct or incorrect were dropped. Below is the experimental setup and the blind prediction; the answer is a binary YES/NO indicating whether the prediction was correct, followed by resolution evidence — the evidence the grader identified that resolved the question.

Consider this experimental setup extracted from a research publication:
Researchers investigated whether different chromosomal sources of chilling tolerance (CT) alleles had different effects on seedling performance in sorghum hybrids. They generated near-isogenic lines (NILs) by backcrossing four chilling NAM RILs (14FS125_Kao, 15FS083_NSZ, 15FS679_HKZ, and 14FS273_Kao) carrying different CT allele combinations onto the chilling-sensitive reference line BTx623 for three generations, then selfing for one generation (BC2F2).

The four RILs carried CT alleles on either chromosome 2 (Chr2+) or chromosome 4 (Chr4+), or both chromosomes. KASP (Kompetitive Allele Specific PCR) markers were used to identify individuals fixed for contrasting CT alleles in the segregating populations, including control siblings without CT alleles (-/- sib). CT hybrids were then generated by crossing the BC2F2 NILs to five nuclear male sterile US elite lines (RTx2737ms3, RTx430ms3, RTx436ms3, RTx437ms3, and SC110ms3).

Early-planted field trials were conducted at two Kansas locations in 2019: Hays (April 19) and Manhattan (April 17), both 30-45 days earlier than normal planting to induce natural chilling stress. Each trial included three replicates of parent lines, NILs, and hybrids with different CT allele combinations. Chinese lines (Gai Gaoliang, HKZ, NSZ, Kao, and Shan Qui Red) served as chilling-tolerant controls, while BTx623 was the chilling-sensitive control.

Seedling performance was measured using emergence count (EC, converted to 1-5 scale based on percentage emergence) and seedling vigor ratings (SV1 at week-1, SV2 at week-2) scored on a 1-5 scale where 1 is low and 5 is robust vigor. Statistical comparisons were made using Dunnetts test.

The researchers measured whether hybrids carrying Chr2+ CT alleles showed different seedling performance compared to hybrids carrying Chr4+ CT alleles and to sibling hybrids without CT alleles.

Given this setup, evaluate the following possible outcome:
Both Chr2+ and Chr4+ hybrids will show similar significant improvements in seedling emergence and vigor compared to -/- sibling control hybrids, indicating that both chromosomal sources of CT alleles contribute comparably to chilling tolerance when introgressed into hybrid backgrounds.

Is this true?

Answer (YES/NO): NO